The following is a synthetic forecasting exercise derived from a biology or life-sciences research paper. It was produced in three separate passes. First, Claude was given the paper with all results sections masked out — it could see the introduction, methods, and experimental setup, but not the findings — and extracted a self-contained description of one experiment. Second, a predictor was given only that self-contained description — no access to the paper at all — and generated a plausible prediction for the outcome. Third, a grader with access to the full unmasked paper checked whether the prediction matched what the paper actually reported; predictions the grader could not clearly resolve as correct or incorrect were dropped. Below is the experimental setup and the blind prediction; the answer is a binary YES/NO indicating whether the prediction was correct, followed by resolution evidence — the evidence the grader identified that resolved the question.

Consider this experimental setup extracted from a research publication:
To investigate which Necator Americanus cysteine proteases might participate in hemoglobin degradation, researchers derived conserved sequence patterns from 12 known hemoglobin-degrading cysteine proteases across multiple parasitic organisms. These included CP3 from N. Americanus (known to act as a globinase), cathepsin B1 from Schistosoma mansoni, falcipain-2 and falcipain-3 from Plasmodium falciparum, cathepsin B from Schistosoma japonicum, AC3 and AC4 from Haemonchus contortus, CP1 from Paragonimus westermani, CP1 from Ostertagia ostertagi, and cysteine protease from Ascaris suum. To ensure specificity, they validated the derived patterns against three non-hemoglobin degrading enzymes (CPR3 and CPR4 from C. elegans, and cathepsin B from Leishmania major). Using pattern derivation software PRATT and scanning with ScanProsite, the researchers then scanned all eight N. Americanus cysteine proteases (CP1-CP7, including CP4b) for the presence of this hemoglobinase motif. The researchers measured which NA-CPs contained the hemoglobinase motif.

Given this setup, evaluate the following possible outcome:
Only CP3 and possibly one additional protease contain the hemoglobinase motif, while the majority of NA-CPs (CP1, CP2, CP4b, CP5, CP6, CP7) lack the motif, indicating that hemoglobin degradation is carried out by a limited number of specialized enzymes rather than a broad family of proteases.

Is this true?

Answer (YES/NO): NO